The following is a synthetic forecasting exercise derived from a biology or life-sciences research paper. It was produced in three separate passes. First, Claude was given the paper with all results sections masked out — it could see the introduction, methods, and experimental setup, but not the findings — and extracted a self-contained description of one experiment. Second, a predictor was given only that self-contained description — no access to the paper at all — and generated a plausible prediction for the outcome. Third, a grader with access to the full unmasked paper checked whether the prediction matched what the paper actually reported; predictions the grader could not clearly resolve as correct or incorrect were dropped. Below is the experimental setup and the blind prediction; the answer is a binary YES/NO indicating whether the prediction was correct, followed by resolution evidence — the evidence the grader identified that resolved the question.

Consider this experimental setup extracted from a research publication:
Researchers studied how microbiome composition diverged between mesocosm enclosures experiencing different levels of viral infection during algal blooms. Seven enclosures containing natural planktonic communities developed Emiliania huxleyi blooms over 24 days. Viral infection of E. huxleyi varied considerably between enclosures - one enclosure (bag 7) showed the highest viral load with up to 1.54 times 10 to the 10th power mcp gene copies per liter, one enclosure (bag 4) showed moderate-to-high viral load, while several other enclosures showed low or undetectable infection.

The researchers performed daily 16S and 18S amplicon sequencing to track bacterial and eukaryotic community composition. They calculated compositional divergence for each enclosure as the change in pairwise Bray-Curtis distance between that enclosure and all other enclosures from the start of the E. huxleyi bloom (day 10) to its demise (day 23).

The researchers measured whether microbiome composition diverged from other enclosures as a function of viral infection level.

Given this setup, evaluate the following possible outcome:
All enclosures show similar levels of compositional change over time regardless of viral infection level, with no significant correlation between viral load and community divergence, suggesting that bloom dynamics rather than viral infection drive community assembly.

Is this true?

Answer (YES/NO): NO